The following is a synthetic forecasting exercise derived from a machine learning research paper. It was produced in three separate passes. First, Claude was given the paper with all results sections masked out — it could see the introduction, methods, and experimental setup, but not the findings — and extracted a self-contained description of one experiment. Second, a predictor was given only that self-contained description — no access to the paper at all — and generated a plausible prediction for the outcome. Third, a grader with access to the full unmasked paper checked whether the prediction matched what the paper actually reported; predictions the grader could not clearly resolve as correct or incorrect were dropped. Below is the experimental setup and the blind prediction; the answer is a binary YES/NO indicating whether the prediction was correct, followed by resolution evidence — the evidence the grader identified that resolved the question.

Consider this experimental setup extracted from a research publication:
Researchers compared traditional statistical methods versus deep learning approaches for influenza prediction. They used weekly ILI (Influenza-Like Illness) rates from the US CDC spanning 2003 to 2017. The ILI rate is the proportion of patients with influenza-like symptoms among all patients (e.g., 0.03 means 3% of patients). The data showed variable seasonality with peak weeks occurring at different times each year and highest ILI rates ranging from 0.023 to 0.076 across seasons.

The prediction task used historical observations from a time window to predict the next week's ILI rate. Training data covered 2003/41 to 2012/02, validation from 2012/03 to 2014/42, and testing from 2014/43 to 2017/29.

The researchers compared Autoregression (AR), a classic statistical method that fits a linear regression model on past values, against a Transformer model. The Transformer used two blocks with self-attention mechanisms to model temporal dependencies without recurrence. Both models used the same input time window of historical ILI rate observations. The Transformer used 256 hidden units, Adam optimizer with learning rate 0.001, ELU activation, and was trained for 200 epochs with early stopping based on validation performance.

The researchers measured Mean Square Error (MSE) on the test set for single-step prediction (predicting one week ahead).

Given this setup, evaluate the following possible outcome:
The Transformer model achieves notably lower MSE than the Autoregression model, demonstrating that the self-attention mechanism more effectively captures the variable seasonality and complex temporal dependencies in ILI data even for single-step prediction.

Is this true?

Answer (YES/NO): NO